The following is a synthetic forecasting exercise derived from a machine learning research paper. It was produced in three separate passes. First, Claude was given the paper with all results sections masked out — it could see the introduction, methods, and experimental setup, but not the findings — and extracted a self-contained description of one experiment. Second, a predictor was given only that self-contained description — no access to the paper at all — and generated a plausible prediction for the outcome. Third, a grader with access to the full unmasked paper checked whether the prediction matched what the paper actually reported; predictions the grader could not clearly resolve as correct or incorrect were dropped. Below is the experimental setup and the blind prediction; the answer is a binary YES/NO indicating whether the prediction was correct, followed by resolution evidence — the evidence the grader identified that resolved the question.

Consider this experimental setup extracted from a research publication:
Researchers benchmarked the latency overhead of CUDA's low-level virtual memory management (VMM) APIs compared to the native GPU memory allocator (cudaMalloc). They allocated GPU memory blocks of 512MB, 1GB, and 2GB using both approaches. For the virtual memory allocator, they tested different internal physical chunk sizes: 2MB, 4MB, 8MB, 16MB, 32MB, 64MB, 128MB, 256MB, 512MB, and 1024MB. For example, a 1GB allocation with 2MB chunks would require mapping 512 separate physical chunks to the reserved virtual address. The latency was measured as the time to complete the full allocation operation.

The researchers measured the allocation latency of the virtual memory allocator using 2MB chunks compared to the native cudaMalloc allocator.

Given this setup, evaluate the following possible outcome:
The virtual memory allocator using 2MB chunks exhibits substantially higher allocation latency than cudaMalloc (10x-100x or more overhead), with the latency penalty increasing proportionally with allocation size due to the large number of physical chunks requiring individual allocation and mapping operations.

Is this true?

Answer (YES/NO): YES